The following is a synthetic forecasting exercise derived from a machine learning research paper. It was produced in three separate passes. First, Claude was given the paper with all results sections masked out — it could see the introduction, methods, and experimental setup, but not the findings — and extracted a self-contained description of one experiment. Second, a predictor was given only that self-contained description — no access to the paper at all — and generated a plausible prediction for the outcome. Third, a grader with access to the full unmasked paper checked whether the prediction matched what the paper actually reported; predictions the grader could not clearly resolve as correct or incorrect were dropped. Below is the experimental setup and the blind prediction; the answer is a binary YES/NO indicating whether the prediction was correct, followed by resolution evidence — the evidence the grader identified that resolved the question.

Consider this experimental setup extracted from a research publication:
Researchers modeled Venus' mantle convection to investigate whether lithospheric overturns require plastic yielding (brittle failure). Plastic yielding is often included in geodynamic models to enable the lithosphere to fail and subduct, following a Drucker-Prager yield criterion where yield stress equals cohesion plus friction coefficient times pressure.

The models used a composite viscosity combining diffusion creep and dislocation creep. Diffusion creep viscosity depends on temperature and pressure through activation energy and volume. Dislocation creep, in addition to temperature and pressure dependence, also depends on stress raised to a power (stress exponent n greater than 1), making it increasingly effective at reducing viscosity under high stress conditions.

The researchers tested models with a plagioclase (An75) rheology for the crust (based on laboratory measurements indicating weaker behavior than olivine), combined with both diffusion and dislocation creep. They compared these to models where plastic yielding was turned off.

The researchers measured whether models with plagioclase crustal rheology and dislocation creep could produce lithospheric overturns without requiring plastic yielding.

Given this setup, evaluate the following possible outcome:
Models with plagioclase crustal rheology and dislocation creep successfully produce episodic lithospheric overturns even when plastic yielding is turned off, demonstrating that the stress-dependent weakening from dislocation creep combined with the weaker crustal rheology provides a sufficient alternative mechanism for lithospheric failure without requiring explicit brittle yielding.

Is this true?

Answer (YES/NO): YES